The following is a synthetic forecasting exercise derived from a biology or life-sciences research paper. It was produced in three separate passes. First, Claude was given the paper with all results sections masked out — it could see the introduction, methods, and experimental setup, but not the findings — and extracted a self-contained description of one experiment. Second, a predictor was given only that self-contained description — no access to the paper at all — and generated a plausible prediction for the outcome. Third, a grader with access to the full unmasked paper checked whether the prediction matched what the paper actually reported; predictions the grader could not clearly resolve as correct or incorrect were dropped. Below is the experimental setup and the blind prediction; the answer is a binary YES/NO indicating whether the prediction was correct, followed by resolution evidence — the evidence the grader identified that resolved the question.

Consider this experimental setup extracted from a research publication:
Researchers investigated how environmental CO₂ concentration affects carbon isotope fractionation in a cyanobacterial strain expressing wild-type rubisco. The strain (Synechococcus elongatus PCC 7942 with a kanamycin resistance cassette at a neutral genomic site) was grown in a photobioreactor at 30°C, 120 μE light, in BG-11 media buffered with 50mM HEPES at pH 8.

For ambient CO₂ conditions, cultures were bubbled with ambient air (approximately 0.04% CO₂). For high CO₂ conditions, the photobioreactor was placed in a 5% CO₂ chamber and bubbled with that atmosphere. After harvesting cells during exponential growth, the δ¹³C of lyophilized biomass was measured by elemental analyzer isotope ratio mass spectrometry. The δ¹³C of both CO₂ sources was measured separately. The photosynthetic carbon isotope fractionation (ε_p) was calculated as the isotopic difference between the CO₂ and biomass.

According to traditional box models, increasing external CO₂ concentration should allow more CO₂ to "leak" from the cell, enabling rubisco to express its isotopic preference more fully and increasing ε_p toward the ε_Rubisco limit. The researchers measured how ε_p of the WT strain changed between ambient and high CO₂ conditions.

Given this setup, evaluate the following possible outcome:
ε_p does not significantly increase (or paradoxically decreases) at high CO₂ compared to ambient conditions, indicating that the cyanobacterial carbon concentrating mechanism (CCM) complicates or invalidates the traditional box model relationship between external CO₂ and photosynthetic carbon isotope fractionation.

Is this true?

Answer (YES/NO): NO